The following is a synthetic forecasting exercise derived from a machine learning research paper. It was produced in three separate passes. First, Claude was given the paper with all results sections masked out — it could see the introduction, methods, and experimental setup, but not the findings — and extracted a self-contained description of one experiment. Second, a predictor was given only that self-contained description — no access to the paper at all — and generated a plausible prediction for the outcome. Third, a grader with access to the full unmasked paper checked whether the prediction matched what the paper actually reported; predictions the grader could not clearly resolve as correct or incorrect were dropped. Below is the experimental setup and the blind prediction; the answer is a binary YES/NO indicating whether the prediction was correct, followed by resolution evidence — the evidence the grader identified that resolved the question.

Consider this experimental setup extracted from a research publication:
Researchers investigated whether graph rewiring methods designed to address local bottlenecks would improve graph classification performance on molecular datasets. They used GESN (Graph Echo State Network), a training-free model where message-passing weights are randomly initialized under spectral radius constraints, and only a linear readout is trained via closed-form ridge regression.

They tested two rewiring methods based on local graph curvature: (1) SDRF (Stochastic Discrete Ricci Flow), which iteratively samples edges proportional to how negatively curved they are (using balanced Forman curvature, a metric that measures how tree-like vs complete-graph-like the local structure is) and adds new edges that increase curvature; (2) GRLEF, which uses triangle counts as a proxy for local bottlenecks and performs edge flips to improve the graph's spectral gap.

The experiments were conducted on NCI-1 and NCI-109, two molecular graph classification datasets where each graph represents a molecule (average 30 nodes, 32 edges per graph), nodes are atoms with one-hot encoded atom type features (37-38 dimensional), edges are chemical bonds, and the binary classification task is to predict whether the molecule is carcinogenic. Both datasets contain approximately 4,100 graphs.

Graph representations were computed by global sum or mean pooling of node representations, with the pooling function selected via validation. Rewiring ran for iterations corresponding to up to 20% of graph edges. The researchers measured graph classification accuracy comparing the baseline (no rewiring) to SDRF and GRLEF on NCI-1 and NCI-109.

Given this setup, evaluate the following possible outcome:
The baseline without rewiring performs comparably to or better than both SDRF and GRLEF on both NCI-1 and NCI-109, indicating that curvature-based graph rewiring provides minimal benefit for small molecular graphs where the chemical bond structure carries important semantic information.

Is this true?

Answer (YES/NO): NO